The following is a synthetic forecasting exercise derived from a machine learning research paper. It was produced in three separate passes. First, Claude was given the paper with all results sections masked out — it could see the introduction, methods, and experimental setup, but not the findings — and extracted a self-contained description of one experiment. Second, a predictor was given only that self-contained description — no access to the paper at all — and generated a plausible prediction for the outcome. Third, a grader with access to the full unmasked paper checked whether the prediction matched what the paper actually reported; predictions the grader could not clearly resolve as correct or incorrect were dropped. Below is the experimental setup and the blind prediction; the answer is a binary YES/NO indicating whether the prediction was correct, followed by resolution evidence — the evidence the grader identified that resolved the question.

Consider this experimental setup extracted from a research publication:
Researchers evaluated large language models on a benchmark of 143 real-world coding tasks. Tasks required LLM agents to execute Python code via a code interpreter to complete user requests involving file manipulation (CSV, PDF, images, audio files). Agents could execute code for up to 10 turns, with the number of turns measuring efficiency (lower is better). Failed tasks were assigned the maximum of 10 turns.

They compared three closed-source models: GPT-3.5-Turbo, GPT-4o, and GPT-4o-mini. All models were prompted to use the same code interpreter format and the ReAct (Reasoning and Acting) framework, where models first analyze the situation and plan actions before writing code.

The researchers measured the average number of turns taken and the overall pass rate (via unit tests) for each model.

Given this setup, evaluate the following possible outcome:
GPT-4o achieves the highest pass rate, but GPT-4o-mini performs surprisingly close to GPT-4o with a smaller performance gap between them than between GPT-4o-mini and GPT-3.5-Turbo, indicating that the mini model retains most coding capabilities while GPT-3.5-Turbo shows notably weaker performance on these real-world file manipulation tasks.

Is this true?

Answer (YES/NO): NO